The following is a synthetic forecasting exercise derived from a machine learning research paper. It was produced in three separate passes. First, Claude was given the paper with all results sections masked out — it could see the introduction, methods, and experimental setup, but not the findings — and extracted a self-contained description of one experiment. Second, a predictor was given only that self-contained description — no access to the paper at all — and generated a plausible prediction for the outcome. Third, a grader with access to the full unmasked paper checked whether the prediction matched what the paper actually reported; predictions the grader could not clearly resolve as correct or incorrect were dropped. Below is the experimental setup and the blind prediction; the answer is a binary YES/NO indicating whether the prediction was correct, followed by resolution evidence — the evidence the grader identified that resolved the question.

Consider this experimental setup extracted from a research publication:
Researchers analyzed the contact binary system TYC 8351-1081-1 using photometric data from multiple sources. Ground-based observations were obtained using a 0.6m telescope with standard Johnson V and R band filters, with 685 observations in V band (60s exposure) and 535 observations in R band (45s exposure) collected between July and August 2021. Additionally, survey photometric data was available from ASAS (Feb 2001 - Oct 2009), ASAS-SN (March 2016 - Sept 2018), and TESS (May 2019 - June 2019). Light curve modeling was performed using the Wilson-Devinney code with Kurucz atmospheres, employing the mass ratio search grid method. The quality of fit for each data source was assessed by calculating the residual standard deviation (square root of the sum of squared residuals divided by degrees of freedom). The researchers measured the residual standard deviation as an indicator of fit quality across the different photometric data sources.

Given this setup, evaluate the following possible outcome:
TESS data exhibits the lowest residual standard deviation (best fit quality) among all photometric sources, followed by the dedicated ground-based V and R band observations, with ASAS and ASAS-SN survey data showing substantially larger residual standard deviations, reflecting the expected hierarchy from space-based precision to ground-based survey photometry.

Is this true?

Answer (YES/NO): YES